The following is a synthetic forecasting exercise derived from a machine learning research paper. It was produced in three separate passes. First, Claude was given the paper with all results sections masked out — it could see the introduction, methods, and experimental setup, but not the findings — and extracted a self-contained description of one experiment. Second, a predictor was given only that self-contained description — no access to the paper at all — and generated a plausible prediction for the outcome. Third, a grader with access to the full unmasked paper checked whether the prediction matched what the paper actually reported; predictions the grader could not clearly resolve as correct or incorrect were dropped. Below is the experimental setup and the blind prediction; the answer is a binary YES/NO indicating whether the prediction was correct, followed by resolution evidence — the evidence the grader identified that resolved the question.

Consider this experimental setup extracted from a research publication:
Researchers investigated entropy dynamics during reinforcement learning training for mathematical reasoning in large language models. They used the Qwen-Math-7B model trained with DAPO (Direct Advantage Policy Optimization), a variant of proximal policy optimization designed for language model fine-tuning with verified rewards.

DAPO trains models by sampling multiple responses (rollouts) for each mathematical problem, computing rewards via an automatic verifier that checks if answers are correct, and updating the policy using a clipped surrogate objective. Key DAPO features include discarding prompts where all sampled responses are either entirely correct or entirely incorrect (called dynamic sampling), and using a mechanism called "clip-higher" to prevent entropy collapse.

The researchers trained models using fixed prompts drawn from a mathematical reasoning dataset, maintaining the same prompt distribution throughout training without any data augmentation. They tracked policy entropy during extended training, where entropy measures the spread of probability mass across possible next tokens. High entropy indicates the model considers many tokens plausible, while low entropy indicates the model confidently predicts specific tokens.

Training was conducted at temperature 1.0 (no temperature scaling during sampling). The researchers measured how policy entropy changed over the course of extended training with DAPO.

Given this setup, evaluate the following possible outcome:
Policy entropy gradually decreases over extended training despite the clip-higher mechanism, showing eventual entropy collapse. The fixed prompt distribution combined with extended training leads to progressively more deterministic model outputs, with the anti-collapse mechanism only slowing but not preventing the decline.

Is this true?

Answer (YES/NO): YES